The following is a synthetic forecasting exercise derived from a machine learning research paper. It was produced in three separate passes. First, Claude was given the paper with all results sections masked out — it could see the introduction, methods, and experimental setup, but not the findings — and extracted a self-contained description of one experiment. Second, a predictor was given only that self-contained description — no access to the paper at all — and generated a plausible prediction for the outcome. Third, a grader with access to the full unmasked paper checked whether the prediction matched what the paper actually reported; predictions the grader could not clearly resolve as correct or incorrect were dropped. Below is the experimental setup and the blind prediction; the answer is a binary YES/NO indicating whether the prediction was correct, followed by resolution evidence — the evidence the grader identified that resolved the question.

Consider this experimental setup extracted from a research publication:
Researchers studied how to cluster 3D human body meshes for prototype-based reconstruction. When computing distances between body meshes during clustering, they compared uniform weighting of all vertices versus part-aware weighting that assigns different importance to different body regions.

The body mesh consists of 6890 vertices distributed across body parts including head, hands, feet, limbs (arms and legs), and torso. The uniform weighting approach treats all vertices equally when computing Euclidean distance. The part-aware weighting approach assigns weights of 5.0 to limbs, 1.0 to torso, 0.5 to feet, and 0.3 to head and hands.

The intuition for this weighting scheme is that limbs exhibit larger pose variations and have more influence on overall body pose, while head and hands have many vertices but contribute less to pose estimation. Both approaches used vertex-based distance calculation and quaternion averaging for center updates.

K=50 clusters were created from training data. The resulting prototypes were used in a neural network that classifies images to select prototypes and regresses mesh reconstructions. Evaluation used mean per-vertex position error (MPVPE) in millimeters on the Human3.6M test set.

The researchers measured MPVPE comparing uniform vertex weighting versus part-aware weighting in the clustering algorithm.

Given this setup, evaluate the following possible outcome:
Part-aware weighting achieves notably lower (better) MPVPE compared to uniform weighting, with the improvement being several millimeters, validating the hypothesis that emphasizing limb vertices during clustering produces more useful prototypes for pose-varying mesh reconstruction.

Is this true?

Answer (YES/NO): NO